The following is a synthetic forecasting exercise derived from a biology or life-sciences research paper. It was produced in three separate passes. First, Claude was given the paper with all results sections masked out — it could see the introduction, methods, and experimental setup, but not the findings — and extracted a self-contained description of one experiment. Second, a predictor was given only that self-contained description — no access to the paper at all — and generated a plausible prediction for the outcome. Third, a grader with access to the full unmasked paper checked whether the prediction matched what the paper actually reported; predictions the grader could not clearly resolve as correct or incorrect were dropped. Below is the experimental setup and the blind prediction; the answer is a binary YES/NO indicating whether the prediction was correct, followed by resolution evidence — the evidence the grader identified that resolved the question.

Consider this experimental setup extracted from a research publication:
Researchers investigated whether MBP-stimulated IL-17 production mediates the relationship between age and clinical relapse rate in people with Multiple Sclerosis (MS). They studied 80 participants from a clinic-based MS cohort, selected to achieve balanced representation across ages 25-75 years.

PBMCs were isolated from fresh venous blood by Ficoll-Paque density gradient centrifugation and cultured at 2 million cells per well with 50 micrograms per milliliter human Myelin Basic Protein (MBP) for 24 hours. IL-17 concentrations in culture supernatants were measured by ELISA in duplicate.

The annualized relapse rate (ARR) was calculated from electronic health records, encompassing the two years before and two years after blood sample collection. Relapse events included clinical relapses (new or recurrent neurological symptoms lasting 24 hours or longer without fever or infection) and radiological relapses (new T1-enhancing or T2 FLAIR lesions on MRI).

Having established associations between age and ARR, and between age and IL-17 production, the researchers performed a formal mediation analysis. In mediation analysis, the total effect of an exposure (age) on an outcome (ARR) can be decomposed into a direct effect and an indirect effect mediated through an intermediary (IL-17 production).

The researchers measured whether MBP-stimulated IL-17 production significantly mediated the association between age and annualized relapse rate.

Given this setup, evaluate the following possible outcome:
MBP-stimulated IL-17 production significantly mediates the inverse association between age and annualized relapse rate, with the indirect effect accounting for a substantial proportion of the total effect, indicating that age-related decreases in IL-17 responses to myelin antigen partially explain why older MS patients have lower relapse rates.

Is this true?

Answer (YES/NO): YES